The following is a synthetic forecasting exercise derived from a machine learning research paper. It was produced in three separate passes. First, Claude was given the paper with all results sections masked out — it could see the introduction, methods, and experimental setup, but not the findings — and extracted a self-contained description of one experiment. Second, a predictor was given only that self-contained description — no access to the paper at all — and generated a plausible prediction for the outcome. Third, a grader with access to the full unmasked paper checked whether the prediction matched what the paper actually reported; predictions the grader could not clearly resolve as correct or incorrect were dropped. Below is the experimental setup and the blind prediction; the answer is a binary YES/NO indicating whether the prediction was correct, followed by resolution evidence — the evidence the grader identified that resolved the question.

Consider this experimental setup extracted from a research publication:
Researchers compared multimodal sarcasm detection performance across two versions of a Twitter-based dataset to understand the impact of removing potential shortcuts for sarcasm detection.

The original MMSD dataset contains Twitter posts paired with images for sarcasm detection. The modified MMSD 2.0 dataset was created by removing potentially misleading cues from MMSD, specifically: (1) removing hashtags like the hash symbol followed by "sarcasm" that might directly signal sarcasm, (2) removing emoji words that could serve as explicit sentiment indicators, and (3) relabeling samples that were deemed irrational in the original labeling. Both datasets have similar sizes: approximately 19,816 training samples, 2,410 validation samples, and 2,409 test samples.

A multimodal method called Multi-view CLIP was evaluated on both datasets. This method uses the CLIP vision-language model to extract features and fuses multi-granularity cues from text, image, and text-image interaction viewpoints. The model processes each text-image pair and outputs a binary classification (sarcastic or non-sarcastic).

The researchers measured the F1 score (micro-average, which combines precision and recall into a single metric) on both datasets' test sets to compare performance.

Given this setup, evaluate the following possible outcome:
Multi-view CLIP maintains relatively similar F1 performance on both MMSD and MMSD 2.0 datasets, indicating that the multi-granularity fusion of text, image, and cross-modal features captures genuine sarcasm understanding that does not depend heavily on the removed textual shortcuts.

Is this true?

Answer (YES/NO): YES